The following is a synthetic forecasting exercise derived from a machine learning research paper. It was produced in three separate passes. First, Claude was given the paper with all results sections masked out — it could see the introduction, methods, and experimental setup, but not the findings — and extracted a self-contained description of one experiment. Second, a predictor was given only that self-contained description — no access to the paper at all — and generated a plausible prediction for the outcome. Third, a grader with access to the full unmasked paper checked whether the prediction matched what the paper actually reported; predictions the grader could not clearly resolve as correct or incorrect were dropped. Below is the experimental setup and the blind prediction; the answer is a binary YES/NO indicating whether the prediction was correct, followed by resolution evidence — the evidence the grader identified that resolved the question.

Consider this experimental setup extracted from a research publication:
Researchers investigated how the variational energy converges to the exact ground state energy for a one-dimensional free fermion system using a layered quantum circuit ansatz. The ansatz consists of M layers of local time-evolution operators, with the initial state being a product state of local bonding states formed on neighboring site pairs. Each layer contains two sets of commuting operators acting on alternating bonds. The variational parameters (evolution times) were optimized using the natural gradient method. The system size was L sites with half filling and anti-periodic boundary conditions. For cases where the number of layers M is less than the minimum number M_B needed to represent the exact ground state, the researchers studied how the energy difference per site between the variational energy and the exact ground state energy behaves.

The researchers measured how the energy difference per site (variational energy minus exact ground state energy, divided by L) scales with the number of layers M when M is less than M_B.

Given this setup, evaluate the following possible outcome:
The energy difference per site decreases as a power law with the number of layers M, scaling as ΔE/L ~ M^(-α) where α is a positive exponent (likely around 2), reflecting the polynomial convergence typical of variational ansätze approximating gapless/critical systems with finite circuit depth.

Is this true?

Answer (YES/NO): YES